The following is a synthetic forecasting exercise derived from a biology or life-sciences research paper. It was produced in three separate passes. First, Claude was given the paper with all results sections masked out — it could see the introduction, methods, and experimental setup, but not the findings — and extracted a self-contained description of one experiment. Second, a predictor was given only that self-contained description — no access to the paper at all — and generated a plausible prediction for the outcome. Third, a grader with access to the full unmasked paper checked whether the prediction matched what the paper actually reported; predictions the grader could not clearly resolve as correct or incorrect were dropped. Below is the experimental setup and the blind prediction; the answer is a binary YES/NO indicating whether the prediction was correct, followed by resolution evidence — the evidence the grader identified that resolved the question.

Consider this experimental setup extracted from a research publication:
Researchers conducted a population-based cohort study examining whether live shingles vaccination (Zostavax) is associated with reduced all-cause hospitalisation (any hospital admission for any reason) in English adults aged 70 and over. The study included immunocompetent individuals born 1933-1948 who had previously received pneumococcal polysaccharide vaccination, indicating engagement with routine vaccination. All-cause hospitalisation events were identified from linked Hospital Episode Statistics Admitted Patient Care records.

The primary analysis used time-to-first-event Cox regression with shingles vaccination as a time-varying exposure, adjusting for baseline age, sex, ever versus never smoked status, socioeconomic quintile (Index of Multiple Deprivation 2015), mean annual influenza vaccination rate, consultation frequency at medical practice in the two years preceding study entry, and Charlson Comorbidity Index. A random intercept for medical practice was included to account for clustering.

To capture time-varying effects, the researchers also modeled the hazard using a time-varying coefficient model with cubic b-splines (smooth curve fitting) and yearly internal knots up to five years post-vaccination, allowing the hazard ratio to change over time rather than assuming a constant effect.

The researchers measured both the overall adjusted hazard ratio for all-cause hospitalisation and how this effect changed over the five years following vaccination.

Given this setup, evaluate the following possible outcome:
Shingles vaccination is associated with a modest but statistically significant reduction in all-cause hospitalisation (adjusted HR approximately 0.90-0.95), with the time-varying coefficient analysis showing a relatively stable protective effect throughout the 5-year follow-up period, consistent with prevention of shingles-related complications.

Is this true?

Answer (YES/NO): NO